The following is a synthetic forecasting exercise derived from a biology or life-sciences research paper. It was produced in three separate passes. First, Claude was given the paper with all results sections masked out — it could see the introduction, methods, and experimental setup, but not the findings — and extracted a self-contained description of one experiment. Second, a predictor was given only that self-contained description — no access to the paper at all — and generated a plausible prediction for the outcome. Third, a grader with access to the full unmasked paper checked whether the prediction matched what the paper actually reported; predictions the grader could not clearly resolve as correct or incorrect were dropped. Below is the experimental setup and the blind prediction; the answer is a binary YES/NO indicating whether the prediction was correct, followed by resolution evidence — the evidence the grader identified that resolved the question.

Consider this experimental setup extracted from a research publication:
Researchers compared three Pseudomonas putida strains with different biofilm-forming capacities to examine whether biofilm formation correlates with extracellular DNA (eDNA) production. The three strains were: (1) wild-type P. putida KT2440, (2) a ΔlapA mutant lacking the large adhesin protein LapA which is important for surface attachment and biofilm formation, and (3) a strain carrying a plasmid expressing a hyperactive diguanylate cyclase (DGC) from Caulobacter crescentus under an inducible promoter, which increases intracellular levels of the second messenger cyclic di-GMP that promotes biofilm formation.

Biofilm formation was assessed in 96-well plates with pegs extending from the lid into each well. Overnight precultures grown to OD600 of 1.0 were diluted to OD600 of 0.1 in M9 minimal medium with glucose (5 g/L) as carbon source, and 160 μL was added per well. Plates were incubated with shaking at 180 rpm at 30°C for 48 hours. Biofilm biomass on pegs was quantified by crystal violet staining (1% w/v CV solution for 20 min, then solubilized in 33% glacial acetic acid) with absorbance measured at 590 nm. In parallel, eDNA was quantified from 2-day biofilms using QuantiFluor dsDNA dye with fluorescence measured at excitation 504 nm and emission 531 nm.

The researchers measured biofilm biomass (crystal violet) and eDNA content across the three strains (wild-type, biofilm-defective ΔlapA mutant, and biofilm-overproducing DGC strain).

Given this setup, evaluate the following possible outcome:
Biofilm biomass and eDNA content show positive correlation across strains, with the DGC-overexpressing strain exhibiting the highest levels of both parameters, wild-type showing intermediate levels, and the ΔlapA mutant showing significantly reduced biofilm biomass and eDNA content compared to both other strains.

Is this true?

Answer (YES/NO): YES